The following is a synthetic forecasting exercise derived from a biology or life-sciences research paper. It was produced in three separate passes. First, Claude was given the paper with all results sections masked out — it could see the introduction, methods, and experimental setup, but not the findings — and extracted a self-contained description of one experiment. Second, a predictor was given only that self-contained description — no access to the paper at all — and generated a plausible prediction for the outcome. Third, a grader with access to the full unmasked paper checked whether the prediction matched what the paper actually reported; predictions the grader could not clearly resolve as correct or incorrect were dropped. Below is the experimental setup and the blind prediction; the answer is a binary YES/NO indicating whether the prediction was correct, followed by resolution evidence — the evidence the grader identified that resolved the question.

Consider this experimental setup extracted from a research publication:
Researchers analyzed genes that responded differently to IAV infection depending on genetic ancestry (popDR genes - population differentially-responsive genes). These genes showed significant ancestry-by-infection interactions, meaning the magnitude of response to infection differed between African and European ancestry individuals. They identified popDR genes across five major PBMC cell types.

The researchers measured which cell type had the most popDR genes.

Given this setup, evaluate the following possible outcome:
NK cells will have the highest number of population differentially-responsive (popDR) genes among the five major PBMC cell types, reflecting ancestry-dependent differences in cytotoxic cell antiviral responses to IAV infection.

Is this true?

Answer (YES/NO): NO